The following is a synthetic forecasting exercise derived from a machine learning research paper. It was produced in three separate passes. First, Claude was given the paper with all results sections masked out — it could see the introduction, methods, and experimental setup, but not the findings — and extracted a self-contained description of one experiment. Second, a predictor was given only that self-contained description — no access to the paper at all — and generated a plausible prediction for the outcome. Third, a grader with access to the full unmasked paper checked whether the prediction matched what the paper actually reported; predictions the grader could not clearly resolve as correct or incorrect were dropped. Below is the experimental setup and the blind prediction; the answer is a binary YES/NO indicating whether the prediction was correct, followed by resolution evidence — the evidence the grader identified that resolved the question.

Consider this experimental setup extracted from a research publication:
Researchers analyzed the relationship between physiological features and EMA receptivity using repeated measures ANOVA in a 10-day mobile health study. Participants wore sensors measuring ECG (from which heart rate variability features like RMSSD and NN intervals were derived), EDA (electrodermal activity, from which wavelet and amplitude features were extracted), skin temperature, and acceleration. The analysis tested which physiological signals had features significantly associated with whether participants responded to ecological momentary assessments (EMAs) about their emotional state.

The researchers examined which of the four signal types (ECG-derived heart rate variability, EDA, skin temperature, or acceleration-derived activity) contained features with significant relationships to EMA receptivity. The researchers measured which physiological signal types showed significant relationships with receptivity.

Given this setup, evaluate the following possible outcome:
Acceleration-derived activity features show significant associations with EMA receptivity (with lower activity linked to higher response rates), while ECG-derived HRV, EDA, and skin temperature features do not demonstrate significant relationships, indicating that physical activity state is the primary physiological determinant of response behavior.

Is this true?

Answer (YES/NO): NO